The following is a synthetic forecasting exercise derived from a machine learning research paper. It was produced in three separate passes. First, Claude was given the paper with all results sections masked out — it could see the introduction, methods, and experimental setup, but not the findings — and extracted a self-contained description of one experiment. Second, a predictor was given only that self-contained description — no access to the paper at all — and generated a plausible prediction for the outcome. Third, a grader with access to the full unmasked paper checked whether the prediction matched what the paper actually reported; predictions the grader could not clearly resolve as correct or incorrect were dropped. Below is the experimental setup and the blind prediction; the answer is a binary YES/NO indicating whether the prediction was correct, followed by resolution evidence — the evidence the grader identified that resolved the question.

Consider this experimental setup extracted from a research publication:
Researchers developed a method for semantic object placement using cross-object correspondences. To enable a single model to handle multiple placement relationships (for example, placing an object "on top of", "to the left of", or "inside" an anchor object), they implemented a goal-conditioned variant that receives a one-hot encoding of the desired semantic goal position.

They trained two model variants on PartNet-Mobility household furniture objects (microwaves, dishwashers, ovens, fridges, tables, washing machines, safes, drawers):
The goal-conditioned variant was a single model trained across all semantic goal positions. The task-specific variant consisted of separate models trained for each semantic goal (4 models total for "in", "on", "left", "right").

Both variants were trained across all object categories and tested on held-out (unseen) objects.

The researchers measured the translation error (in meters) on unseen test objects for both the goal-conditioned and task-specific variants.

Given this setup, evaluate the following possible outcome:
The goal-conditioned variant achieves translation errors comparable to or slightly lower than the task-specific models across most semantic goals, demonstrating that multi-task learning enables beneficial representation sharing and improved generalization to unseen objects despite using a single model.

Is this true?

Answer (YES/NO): YES